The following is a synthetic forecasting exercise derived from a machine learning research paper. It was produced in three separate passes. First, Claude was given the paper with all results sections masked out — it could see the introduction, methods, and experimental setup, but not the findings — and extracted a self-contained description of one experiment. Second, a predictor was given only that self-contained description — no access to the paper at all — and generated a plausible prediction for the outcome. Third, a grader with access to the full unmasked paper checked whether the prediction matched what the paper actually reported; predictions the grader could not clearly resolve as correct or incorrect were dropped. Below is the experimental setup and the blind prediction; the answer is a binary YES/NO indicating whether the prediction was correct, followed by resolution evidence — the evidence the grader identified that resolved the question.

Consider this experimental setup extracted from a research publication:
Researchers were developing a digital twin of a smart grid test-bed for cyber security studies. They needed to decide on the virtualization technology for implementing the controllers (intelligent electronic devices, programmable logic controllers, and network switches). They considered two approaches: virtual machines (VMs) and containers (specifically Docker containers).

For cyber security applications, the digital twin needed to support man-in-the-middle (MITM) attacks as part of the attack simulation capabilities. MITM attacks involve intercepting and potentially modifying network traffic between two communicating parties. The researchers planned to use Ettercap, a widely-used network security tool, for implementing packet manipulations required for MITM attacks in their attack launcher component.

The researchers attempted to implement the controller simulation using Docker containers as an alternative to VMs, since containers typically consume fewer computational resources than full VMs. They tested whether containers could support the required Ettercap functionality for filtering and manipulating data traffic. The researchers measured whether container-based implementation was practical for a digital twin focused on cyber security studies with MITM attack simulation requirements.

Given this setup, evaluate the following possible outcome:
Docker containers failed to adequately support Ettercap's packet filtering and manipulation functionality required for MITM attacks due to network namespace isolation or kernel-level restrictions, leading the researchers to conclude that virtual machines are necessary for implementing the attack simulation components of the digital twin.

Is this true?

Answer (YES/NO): NO